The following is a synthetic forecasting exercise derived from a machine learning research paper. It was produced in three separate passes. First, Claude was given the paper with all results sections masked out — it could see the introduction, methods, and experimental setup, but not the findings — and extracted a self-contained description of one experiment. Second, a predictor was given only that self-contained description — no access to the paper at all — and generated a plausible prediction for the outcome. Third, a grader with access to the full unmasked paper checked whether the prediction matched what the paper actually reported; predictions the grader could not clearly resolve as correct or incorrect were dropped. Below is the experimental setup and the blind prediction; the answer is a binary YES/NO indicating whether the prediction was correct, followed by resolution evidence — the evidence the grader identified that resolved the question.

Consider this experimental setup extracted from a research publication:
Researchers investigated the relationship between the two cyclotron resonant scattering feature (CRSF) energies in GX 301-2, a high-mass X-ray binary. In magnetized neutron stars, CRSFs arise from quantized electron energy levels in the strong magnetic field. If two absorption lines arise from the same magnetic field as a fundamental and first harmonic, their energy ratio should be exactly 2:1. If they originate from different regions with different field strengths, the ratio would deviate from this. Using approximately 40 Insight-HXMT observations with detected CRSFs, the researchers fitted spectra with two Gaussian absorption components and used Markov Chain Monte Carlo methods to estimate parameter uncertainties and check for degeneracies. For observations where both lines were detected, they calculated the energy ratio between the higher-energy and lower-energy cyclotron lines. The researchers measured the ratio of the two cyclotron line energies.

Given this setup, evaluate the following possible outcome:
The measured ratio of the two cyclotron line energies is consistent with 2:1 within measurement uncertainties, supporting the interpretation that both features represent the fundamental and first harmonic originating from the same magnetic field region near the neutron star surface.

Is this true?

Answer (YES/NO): NO